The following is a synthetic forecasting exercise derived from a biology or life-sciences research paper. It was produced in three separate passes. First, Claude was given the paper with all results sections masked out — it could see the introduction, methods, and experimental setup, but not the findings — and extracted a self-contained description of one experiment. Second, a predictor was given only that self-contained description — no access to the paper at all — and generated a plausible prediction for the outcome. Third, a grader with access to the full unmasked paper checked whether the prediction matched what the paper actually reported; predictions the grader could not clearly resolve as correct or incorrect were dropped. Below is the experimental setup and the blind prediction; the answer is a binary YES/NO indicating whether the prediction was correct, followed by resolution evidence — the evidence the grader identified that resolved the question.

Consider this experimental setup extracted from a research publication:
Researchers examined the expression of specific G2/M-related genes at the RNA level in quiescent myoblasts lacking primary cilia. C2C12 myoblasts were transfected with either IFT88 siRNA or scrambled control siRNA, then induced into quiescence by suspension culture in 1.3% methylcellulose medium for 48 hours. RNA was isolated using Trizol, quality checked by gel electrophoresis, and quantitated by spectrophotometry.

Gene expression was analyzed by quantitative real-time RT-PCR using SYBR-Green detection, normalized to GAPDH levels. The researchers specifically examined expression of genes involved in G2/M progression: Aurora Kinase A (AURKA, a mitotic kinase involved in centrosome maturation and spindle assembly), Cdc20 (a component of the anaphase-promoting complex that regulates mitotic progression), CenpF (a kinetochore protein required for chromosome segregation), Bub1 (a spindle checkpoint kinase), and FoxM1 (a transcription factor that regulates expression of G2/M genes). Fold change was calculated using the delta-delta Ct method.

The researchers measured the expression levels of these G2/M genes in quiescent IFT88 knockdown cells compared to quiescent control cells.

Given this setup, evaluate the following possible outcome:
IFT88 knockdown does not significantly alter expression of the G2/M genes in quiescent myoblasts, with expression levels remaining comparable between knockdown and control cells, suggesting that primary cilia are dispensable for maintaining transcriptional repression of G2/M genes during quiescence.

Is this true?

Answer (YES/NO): NO